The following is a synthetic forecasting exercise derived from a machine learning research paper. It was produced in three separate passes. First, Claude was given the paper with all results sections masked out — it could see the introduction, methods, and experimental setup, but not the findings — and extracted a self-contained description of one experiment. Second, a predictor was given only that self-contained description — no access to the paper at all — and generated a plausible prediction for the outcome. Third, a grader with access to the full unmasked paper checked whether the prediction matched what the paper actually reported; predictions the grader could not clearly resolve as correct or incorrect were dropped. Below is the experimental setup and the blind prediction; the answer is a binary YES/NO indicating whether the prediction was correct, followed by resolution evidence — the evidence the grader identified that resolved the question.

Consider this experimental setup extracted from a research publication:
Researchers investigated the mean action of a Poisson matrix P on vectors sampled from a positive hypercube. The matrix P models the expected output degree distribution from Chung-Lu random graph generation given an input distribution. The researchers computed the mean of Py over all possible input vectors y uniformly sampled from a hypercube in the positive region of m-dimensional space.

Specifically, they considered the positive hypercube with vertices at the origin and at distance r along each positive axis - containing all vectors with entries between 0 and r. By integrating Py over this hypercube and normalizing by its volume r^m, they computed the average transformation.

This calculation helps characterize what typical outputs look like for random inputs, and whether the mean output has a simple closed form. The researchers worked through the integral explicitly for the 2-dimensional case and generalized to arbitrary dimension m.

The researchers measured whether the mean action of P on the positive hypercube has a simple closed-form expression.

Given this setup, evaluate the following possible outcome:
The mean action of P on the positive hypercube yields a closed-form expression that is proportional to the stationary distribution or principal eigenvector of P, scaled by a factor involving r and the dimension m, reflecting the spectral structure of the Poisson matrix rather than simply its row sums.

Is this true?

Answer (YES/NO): NO